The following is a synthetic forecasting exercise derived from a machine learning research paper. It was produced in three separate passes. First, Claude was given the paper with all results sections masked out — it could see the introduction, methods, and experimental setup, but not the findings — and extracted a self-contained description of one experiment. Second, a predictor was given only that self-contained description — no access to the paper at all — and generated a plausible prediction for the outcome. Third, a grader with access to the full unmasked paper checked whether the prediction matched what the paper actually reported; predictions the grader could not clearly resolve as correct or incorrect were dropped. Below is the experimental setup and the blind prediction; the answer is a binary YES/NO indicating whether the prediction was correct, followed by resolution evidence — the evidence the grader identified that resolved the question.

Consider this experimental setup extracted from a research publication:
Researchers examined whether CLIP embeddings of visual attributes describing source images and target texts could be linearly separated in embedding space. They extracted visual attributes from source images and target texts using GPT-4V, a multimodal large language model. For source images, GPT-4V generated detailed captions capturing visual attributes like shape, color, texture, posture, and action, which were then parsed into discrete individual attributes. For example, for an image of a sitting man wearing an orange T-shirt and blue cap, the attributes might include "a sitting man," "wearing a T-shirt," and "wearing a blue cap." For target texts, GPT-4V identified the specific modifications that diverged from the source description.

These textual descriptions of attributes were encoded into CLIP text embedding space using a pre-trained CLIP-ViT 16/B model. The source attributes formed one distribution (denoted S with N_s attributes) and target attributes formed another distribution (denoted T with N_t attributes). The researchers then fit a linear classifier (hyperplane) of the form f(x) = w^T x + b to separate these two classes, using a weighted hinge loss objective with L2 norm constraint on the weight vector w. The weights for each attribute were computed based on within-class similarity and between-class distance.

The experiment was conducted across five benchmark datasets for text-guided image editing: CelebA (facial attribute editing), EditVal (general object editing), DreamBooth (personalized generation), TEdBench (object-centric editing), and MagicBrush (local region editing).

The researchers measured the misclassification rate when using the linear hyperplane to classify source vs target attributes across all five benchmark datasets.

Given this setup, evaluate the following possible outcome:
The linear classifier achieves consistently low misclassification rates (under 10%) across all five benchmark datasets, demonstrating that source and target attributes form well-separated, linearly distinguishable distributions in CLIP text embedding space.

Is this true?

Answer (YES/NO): YES